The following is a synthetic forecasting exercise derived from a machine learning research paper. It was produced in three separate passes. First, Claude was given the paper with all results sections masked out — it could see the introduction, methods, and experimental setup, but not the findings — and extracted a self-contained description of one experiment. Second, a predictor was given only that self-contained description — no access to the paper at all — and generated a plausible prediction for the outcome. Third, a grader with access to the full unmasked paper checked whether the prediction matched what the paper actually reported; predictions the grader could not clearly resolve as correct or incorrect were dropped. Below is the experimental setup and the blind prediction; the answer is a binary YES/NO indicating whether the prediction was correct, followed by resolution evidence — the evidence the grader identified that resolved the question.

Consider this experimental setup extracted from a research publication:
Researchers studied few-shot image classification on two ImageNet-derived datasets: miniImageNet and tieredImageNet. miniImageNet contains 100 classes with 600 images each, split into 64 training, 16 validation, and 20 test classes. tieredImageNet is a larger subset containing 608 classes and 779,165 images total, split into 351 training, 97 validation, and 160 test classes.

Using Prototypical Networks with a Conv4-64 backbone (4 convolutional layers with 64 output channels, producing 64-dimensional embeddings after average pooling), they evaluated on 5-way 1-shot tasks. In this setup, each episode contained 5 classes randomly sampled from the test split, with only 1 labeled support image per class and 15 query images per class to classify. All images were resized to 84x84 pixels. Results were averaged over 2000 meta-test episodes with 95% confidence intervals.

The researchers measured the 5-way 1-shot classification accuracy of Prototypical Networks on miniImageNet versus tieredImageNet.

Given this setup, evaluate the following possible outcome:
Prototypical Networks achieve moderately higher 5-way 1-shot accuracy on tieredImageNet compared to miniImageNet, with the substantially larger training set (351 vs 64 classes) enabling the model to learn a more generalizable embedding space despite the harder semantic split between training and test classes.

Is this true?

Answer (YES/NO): NO